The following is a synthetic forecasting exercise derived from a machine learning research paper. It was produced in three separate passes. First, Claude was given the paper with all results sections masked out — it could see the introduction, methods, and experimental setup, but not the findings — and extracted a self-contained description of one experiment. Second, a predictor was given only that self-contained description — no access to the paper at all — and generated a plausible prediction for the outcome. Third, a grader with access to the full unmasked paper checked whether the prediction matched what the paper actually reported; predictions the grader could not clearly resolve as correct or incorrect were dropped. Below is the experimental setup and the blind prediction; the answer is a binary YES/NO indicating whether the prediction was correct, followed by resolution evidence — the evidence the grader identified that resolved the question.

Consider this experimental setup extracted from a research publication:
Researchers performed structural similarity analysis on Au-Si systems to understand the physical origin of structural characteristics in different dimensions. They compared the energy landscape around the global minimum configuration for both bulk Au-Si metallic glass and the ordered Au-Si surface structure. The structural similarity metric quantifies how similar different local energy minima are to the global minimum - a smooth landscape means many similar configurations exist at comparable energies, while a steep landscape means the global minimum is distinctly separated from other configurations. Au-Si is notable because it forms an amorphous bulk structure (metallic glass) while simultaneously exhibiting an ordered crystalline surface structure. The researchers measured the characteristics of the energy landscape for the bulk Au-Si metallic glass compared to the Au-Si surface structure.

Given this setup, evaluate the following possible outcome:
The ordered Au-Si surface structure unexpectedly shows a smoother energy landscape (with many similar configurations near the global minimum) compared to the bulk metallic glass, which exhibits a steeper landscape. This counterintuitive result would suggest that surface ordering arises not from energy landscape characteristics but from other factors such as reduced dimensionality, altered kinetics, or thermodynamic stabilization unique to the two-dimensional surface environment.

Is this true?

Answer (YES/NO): NO